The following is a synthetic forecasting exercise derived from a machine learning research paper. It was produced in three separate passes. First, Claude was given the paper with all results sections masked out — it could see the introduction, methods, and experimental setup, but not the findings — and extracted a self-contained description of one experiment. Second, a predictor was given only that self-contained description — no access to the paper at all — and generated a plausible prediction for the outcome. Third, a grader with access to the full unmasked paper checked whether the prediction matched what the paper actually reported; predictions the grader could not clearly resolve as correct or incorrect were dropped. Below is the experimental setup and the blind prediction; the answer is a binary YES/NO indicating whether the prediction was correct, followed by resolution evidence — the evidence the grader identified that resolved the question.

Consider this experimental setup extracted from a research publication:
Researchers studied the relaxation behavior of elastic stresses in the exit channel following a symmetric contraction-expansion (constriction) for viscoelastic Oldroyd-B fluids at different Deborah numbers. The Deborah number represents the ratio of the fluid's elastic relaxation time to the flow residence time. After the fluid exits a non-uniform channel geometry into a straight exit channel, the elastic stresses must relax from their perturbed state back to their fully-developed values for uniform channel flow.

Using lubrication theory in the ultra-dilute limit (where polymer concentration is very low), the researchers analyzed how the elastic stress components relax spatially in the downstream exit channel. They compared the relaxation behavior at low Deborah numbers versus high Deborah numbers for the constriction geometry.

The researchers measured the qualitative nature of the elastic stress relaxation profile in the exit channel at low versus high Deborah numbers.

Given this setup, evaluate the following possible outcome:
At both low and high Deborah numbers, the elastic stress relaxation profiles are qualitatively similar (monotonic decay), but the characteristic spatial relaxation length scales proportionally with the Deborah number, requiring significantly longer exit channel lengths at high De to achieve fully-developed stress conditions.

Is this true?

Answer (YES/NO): NO